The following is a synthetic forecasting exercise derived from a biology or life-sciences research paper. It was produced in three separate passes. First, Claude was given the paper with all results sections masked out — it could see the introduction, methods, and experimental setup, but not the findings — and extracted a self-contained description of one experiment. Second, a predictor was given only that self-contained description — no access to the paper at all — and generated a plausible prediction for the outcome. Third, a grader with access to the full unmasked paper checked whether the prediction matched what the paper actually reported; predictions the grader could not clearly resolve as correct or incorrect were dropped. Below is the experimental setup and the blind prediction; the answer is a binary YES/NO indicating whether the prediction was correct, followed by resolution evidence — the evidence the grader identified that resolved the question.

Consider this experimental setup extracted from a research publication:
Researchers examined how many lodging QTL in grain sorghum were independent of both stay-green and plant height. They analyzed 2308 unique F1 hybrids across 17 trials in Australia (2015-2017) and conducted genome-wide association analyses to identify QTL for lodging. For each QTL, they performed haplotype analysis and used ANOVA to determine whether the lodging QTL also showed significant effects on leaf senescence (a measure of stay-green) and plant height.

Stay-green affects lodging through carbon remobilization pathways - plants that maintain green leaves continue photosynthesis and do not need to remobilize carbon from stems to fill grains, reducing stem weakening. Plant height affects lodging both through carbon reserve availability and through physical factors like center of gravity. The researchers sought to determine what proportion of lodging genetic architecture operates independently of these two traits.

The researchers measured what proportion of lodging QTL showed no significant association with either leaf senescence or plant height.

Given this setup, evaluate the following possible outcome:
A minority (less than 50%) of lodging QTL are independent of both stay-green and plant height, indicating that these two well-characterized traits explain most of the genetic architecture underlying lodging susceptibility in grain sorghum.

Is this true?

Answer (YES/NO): YES